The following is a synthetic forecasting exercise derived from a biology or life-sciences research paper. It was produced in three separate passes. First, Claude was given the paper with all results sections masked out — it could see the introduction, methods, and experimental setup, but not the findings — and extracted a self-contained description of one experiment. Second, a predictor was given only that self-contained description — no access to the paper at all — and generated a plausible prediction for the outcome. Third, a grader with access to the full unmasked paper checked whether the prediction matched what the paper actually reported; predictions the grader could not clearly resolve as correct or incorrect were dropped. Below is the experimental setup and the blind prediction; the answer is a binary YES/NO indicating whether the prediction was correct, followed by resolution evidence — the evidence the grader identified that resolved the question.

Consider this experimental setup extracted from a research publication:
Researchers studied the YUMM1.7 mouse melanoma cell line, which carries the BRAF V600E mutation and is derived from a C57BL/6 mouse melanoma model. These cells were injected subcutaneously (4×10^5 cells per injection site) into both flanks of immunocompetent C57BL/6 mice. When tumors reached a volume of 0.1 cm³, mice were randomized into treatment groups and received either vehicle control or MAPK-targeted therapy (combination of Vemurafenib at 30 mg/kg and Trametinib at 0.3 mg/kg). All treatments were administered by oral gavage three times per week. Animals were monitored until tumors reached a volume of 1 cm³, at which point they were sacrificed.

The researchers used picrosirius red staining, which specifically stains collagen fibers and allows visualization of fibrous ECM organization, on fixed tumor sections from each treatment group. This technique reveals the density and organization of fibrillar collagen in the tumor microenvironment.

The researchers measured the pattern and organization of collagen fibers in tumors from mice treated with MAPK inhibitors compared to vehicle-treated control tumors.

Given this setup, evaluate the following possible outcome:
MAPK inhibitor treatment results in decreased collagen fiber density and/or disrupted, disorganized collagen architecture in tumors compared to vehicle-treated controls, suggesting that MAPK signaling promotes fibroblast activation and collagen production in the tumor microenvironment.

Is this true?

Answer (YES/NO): NO